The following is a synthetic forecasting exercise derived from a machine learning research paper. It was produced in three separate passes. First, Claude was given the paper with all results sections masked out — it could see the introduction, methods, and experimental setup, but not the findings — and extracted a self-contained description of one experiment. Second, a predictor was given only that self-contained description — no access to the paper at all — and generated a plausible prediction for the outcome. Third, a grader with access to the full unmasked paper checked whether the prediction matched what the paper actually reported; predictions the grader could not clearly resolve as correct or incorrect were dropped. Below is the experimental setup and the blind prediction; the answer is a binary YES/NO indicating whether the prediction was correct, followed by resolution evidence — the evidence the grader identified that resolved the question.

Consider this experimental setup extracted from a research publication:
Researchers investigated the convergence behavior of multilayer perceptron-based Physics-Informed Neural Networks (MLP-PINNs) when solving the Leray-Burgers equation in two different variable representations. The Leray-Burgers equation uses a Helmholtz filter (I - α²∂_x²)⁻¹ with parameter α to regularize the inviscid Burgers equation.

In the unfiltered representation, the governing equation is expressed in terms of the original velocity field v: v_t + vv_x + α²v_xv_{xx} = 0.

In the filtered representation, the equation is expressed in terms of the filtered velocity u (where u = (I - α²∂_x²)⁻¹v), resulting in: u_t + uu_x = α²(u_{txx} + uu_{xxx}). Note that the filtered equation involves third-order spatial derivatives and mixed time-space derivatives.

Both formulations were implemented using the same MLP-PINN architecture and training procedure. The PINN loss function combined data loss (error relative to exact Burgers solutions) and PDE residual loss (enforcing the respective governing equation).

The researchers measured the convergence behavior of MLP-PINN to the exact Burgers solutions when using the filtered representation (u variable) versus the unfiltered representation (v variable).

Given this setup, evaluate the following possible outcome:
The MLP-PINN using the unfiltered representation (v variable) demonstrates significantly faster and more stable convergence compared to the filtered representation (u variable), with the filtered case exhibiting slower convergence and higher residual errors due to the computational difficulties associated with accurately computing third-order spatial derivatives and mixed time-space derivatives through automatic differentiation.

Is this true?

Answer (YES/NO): NO